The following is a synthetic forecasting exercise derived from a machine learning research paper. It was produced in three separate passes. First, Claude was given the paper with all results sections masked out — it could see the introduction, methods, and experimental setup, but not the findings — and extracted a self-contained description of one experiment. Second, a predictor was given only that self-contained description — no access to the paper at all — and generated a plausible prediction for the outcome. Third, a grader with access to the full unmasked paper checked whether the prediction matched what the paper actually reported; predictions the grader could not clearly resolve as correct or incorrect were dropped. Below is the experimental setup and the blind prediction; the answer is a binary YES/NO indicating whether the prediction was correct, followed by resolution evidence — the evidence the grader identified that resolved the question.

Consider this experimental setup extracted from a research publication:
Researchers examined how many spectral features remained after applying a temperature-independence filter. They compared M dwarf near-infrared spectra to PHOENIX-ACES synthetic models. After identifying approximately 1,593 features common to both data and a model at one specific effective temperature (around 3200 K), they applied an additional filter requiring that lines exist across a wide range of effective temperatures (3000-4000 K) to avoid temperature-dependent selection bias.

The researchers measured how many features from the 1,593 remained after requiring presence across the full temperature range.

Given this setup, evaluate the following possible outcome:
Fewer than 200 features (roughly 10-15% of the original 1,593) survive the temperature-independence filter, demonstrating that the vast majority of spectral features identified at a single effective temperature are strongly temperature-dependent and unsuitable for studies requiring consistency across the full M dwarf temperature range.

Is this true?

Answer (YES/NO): NO